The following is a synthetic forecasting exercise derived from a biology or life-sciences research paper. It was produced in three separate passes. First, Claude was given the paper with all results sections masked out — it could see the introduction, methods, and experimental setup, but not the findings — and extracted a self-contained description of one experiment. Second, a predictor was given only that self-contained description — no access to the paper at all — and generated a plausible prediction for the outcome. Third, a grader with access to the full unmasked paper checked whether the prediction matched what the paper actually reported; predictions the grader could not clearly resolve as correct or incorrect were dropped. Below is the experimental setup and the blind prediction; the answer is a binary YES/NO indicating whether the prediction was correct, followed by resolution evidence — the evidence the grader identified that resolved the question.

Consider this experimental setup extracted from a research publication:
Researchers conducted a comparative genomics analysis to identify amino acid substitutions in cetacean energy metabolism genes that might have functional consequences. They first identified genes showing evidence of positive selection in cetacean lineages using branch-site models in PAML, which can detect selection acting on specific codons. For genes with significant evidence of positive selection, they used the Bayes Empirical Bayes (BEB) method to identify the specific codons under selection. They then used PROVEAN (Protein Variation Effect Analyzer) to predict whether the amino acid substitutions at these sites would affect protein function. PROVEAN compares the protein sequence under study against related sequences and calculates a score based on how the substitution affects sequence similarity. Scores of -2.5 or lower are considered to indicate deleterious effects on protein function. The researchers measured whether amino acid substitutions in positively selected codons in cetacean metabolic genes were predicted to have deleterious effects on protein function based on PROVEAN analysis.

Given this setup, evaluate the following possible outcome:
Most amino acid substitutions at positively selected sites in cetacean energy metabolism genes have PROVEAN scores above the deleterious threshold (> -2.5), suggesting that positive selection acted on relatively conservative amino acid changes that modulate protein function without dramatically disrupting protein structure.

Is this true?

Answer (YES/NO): NO